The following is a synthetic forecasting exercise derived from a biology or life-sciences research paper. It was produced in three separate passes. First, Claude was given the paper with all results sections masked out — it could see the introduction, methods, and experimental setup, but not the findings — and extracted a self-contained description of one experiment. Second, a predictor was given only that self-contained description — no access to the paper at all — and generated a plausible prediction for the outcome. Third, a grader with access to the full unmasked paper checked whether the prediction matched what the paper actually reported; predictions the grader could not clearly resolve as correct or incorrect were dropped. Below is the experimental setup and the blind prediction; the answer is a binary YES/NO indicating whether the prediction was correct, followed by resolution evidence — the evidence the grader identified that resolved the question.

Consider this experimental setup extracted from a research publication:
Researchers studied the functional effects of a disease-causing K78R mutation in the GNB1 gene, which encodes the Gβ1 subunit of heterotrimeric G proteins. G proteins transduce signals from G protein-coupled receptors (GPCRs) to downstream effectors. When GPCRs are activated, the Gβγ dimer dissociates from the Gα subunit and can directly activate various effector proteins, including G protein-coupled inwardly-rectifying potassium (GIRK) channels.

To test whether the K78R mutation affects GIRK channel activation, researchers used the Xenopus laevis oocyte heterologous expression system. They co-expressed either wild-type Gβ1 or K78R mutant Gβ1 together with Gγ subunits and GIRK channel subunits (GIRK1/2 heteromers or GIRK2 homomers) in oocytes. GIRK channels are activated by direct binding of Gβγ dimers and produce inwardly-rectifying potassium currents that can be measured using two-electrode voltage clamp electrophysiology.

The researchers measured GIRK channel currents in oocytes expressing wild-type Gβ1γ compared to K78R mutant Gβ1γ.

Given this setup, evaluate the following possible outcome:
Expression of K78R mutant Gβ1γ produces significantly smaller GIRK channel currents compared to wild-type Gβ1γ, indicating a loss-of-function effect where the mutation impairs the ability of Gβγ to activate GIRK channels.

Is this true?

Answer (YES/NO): NO